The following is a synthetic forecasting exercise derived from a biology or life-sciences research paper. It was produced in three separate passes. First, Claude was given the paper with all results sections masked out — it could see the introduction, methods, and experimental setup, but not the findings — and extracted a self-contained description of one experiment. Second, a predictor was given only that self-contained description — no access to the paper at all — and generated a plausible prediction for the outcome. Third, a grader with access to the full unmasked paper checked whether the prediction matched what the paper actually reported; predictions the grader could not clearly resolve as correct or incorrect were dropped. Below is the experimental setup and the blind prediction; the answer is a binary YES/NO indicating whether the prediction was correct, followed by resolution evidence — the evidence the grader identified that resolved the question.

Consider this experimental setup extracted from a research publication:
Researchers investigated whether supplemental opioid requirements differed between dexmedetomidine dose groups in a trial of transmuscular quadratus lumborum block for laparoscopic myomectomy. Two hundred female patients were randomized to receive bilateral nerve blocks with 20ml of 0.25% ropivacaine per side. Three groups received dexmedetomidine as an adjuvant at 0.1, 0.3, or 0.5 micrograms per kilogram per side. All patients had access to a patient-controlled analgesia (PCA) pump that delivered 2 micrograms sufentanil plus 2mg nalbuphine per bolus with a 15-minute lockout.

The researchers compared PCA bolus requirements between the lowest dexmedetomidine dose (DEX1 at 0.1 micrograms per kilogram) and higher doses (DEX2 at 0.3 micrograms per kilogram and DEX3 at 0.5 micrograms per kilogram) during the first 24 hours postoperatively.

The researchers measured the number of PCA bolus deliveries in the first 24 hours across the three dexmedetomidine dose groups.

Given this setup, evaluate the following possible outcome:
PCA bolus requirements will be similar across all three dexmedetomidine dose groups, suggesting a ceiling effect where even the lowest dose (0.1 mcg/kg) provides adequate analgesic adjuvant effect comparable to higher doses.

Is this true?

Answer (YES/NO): NO